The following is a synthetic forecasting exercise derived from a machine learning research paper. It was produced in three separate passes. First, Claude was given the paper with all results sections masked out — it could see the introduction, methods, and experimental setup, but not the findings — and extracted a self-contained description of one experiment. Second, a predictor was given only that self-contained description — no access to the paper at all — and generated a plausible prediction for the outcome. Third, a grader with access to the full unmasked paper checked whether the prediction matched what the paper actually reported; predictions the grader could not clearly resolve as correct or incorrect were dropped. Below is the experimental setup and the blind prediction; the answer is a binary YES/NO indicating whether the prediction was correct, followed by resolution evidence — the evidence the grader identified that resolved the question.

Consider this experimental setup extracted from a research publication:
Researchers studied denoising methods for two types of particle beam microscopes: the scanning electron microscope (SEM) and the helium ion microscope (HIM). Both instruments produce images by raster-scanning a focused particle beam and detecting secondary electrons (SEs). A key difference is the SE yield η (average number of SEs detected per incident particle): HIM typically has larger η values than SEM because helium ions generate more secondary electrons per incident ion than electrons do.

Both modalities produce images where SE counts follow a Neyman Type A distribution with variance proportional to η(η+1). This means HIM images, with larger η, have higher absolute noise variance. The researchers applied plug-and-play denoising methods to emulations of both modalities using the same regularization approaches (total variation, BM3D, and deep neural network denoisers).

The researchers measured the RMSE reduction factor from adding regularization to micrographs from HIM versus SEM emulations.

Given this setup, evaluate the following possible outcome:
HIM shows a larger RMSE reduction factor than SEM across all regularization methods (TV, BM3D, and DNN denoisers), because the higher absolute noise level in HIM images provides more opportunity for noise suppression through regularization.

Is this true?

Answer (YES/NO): NO